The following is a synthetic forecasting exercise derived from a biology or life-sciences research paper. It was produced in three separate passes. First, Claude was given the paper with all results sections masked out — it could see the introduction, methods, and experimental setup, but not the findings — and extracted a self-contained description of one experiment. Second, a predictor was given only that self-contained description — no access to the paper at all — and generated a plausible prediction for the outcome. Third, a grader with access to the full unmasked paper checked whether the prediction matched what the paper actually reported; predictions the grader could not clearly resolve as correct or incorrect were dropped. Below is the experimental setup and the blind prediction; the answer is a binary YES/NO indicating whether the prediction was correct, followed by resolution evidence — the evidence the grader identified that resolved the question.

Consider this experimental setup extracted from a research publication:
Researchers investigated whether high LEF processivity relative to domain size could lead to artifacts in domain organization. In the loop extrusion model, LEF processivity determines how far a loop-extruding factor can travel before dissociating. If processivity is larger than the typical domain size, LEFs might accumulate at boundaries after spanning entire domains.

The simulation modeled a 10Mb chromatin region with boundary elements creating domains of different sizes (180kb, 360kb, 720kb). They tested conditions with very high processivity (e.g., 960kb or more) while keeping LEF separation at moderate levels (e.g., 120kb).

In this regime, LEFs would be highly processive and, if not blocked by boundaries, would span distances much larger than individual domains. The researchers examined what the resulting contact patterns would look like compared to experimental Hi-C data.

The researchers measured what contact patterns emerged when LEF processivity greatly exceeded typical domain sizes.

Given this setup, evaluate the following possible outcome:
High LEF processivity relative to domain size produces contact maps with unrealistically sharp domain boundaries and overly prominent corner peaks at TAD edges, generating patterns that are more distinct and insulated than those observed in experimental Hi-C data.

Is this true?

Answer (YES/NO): NO